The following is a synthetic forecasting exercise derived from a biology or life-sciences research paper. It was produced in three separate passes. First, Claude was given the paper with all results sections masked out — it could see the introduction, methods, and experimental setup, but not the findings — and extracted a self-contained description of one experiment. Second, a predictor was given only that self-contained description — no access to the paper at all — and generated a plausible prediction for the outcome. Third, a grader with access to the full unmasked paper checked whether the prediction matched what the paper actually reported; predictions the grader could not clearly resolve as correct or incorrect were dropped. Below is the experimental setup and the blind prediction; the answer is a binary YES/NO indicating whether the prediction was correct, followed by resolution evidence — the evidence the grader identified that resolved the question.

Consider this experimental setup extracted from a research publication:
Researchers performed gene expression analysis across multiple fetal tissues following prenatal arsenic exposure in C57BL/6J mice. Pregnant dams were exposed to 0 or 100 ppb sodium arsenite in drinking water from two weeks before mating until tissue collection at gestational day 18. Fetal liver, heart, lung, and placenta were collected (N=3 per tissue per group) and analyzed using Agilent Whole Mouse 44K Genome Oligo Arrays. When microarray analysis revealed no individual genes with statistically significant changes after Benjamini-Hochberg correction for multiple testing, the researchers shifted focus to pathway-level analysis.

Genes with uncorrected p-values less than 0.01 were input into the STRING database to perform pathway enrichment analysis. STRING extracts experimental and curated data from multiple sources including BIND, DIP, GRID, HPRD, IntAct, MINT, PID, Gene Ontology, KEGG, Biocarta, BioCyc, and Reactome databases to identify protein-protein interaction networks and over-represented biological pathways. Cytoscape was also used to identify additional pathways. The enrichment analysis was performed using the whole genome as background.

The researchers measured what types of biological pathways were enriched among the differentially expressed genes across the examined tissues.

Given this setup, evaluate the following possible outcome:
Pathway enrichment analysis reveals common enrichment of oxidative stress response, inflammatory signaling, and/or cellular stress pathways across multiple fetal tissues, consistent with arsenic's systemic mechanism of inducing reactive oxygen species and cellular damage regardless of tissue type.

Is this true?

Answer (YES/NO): NO